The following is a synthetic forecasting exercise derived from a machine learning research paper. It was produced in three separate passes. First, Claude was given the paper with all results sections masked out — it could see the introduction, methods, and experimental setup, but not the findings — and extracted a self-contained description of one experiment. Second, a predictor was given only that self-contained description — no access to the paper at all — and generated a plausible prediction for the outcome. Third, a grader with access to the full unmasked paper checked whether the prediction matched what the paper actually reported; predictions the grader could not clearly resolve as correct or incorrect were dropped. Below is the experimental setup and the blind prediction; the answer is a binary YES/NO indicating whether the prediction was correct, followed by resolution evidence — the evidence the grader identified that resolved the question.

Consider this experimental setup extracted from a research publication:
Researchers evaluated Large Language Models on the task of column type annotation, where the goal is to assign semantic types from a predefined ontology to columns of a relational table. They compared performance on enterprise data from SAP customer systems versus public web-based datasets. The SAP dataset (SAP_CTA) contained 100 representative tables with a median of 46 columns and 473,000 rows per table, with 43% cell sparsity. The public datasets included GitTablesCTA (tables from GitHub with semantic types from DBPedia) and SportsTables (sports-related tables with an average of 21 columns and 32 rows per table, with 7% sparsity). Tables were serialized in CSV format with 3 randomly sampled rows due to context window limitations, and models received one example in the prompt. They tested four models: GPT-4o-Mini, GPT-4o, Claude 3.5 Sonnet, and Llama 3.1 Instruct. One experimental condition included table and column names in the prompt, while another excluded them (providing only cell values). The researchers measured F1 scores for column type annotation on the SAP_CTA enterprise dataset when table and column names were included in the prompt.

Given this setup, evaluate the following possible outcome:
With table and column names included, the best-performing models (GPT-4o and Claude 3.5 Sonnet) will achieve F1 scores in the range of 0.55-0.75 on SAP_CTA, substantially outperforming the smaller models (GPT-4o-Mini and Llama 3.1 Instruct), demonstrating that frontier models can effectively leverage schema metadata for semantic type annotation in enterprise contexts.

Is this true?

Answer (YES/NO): NO